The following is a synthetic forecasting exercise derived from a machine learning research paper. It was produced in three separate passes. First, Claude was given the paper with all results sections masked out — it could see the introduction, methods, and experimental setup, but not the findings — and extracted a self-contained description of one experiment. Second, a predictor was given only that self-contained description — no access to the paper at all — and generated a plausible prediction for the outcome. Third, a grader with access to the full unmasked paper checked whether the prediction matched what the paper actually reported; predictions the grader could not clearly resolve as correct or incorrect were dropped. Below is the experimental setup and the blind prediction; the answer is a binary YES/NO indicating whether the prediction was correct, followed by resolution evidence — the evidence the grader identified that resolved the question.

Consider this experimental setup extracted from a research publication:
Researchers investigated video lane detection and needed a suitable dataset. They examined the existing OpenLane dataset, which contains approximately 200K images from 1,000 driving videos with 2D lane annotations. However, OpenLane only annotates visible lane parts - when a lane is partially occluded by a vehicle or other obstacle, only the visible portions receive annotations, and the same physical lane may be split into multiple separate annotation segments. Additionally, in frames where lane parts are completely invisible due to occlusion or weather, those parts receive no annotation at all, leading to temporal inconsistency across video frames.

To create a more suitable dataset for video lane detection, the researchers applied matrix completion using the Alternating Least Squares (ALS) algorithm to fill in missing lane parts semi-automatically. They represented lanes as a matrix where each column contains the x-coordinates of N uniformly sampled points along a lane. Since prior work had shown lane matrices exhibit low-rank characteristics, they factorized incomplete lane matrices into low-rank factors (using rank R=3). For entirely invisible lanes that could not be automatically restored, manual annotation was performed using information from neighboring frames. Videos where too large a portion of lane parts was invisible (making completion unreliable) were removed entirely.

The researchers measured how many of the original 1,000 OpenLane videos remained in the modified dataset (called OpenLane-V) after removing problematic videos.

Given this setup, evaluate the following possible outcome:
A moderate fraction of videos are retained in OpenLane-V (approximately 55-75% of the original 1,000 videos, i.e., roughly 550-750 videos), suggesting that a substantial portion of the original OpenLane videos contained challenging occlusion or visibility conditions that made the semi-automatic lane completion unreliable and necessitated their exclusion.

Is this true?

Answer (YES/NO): YES